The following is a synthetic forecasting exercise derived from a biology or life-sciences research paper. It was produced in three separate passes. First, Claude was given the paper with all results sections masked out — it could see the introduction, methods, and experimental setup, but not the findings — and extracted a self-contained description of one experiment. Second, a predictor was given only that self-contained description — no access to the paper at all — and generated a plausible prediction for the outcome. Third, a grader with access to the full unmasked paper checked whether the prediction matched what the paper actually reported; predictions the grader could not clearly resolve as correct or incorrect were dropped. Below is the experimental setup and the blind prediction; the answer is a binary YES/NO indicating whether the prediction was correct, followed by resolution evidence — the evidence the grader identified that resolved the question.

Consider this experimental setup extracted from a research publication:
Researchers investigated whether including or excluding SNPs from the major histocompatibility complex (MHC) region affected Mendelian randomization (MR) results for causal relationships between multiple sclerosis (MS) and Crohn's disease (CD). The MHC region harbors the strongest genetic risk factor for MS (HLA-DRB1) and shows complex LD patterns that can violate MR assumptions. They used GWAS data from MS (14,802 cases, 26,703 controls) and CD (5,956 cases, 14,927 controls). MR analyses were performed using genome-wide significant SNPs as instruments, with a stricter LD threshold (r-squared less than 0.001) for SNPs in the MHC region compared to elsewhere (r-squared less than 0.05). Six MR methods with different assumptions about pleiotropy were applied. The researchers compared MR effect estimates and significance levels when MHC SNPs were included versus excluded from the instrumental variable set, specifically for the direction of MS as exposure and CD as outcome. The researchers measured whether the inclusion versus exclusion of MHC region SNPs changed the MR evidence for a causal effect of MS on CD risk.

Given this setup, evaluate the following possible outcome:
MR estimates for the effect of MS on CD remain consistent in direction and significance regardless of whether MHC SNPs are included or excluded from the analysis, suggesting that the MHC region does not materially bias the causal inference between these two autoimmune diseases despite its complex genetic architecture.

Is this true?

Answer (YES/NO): NO